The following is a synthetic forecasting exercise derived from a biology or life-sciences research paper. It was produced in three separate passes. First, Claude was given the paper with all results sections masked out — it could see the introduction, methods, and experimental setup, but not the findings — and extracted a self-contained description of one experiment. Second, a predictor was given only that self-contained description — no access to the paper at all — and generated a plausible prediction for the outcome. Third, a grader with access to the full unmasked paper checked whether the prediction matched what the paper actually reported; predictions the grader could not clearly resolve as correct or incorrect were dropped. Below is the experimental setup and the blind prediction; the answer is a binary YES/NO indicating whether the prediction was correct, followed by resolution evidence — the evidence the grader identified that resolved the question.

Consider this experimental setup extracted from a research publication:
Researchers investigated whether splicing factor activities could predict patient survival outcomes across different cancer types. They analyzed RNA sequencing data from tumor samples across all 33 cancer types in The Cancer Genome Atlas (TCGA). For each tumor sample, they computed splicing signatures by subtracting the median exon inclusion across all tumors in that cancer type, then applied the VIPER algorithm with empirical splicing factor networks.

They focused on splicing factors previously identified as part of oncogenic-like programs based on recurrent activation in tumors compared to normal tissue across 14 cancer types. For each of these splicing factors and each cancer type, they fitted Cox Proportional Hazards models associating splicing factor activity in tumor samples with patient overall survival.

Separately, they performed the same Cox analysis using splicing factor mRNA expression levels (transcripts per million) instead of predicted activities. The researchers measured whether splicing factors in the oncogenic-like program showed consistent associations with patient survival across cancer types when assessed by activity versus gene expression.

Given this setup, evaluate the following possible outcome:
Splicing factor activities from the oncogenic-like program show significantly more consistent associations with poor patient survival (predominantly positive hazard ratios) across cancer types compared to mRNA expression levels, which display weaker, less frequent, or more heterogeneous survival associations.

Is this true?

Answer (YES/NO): YES